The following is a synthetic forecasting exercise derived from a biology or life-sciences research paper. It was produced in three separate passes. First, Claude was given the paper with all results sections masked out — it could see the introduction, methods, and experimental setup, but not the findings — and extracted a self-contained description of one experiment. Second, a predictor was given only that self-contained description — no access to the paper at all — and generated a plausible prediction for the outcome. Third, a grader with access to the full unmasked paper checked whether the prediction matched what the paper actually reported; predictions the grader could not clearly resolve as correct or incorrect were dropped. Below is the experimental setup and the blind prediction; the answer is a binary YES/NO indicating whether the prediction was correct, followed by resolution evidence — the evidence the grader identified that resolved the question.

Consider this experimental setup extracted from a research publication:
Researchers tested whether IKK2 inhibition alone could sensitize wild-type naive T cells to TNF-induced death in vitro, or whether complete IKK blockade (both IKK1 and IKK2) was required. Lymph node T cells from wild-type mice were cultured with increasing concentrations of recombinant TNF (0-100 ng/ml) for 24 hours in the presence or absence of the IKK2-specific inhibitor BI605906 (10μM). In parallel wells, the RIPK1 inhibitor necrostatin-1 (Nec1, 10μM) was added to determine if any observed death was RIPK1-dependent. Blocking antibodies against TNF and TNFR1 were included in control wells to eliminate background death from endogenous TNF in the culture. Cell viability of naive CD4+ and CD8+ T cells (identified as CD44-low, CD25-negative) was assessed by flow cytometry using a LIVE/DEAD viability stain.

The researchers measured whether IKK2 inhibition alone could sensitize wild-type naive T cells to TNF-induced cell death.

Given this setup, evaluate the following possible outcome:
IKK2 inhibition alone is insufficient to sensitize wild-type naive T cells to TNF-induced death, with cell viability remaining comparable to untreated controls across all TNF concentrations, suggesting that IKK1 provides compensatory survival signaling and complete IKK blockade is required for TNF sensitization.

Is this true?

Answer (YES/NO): NO